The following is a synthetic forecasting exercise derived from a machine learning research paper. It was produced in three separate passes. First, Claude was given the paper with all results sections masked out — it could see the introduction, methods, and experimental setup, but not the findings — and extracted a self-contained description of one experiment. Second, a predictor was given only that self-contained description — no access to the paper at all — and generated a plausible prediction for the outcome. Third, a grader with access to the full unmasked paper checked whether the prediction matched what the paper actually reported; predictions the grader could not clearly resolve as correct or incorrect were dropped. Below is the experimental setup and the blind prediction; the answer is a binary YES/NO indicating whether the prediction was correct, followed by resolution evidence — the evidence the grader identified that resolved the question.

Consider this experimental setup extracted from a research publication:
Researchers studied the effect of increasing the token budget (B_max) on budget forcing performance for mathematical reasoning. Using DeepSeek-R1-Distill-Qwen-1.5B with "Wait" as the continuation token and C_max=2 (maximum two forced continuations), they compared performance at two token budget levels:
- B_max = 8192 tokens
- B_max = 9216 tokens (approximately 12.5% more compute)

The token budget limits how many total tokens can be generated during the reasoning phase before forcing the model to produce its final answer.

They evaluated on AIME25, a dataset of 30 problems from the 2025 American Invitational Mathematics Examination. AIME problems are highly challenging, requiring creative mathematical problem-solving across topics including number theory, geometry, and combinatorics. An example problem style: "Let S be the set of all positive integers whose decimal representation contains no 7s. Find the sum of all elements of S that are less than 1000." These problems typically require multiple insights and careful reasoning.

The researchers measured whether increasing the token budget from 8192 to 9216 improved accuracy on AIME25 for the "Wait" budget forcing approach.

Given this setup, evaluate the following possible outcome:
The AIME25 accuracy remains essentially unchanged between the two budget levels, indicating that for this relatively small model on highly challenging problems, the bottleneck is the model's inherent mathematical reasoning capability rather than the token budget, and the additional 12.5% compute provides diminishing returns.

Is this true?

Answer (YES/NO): YES